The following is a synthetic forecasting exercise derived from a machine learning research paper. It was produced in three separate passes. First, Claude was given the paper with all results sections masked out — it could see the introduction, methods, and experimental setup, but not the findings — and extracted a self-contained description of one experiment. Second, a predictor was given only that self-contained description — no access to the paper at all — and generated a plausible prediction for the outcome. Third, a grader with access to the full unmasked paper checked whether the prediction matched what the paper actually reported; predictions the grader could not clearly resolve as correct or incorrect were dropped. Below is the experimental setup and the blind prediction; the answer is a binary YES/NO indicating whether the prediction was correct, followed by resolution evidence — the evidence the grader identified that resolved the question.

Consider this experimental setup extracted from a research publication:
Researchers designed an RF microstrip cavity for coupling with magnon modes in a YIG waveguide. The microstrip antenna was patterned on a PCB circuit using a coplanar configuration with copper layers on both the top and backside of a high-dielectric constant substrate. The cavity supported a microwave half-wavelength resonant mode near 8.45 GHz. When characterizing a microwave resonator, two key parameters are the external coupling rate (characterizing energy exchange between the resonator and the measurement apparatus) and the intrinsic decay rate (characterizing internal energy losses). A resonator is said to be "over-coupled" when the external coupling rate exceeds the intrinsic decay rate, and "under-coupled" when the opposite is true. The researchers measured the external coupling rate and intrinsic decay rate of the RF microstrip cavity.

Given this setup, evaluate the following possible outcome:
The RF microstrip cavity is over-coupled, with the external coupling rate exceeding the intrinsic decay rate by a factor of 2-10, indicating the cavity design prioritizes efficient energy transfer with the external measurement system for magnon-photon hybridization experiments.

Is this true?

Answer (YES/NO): NO